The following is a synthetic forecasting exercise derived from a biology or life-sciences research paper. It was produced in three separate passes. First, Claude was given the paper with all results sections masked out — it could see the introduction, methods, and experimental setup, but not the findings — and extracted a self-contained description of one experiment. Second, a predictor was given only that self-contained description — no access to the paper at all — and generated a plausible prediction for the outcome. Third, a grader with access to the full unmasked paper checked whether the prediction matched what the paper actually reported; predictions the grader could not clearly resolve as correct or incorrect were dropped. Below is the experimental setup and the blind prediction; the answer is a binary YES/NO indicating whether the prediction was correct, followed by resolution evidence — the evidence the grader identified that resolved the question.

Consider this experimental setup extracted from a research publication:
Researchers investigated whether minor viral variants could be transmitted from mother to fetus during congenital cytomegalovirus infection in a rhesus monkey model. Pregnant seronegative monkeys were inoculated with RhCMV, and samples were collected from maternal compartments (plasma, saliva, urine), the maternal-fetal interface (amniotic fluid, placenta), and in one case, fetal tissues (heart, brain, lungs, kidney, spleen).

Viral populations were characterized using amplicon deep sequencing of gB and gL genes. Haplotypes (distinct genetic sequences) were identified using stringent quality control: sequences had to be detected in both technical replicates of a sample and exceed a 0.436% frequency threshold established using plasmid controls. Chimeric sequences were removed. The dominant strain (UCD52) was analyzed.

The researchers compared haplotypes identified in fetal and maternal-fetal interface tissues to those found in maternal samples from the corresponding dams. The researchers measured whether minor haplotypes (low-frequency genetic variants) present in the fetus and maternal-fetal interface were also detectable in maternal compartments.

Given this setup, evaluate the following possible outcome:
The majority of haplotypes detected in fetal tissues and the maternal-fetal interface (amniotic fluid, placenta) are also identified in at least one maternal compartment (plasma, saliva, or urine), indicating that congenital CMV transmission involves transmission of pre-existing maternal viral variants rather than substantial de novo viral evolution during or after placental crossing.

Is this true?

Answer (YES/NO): NO